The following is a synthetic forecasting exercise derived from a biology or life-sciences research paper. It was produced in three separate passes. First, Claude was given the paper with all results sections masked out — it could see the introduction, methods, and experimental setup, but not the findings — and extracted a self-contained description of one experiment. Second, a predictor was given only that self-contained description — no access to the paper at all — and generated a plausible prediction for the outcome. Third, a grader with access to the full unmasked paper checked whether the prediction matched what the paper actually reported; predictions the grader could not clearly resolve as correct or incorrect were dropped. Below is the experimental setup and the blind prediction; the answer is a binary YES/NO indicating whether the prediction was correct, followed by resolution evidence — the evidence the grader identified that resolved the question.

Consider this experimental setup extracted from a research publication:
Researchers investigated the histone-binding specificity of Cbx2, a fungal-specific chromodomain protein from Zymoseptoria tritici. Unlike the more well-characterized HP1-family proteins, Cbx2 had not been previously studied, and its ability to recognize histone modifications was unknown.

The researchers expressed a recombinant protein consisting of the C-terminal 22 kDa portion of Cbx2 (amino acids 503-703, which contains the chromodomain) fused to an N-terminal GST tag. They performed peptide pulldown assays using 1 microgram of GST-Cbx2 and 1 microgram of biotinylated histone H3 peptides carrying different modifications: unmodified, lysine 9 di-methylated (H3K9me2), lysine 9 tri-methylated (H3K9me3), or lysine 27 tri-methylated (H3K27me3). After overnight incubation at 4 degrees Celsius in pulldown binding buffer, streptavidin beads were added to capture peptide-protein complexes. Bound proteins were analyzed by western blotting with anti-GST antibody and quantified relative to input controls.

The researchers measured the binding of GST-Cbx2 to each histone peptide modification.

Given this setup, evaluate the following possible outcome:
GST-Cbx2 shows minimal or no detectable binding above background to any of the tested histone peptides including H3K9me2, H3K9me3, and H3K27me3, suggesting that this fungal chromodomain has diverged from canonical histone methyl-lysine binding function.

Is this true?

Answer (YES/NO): NO